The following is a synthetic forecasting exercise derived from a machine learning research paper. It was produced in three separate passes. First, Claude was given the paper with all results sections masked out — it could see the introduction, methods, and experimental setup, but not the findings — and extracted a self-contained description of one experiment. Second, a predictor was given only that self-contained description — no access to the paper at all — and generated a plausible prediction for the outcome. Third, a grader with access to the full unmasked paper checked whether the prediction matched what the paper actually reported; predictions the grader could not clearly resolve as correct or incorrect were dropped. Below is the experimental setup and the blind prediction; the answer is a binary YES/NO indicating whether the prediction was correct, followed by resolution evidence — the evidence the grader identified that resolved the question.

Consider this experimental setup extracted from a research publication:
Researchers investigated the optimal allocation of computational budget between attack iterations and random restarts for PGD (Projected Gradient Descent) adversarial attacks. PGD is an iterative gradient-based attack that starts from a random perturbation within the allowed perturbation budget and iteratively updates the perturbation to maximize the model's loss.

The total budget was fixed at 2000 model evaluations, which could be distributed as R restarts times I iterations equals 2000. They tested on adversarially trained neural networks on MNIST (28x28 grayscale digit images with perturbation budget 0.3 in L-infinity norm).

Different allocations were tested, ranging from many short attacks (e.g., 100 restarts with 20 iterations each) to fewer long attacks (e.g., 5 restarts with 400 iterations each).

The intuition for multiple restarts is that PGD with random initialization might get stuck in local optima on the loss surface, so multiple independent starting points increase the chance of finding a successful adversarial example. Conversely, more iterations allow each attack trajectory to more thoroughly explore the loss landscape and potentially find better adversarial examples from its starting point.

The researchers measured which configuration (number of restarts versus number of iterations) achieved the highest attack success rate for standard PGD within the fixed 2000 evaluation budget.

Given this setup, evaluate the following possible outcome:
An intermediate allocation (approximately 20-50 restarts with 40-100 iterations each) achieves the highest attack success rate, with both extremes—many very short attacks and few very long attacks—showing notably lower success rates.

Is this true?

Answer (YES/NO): NO